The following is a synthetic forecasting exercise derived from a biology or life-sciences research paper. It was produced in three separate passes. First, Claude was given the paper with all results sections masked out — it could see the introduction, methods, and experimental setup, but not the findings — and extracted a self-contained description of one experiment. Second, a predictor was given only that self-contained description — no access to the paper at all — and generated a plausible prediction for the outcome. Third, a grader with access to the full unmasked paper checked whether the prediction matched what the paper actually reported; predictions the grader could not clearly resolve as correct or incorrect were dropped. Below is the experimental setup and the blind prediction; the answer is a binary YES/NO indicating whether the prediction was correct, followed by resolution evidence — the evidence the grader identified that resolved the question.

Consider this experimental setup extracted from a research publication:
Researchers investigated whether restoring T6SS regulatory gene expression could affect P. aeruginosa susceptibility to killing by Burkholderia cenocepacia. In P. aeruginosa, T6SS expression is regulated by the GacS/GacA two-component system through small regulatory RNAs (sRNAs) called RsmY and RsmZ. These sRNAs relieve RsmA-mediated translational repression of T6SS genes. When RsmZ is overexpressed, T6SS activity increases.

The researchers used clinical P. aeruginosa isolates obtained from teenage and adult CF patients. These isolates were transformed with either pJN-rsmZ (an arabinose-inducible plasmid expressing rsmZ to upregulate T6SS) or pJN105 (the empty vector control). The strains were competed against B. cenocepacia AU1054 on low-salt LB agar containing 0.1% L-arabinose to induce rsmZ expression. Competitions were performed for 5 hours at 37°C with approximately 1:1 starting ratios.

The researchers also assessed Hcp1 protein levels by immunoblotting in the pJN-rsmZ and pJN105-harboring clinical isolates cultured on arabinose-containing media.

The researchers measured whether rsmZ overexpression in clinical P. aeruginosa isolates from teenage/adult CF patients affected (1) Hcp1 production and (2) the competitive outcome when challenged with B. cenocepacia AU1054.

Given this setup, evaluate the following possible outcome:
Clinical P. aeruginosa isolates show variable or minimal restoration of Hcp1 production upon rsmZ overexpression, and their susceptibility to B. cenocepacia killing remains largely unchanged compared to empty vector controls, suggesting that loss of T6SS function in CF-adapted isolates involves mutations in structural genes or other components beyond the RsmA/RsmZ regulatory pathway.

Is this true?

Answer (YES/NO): NO